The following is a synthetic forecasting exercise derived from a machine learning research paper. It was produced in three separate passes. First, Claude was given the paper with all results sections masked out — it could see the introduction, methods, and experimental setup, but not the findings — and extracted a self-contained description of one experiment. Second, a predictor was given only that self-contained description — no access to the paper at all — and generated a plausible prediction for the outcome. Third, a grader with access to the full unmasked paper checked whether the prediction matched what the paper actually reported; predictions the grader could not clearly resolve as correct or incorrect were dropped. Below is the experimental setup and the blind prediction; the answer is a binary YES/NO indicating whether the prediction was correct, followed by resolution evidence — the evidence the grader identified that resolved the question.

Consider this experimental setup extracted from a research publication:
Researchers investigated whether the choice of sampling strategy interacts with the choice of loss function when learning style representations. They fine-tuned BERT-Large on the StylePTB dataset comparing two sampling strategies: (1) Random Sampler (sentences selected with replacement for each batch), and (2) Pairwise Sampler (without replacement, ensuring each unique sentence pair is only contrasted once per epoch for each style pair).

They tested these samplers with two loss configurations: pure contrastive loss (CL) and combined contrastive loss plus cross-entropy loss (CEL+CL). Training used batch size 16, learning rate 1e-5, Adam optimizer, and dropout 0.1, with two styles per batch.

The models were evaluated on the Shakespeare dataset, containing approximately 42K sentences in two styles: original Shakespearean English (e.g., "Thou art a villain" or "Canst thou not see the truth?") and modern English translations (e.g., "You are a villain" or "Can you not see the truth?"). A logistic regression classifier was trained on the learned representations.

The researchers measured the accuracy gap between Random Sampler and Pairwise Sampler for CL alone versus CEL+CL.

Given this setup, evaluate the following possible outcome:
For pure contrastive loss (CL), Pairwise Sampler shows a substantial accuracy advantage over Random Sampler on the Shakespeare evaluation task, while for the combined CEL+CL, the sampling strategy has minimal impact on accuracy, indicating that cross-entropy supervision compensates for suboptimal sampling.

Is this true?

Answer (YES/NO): NO